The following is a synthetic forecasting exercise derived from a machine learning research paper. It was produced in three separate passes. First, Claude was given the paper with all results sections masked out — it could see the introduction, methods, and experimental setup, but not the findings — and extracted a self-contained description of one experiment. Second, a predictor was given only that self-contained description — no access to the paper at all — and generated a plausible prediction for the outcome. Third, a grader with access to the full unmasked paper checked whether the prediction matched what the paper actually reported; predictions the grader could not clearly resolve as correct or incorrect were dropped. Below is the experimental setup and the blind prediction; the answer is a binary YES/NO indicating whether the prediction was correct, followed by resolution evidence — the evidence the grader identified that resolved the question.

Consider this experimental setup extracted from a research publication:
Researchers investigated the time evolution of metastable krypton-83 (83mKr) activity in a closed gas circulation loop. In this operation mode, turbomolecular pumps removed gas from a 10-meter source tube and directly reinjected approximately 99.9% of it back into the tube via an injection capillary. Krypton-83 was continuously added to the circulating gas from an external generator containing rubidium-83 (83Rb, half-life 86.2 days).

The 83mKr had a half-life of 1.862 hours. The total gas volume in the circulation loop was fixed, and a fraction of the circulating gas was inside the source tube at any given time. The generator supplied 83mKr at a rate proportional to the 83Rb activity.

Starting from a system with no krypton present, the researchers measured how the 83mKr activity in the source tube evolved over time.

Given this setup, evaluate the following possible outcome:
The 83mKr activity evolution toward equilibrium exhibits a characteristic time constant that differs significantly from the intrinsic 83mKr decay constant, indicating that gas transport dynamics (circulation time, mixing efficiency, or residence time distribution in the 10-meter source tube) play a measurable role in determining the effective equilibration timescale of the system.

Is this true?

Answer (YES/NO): NO